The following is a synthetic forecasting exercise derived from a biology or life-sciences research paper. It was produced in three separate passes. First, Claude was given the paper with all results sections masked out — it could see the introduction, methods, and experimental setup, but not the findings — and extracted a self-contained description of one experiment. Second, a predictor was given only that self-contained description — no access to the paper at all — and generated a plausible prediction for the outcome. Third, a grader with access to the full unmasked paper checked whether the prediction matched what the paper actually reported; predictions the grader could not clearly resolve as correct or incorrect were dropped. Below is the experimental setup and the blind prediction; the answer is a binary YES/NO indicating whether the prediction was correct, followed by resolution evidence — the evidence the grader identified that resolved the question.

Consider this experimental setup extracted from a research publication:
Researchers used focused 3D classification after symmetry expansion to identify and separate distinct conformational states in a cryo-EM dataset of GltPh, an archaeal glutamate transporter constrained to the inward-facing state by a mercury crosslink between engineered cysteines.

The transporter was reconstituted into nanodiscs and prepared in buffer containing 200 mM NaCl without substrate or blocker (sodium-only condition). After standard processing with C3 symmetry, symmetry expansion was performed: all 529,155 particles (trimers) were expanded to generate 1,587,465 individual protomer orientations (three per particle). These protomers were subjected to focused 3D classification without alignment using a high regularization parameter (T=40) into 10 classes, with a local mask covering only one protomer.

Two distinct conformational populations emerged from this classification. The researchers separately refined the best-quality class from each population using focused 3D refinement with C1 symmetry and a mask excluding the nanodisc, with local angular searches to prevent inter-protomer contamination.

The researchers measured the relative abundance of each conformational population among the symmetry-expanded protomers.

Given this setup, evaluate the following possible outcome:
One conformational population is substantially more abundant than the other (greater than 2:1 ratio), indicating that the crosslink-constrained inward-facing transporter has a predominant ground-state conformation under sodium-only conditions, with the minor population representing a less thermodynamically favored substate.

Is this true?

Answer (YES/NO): NO